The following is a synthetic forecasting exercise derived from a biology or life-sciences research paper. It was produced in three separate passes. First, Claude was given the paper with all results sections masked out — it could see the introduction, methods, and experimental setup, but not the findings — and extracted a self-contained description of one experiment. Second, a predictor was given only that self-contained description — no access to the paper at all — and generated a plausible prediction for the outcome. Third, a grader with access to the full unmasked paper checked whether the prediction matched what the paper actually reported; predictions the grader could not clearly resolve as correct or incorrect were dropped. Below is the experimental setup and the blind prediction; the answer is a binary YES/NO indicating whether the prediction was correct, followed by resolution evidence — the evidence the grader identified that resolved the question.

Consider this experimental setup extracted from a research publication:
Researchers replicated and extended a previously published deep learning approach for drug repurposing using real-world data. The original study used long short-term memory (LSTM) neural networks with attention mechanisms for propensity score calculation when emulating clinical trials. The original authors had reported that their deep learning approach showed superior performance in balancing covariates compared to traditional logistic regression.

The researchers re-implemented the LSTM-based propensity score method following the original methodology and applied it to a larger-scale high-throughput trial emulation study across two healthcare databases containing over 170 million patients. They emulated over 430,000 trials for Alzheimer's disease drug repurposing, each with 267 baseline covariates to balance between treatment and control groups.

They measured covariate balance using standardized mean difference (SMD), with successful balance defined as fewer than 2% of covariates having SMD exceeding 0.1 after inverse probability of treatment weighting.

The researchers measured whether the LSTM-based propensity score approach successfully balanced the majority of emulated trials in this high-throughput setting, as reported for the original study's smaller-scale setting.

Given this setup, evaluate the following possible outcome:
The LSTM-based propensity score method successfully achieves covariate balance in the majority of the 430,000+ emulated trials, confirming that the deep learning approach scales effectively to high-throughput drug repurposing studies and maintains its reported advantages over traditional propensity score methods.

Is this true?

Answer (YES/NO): NO